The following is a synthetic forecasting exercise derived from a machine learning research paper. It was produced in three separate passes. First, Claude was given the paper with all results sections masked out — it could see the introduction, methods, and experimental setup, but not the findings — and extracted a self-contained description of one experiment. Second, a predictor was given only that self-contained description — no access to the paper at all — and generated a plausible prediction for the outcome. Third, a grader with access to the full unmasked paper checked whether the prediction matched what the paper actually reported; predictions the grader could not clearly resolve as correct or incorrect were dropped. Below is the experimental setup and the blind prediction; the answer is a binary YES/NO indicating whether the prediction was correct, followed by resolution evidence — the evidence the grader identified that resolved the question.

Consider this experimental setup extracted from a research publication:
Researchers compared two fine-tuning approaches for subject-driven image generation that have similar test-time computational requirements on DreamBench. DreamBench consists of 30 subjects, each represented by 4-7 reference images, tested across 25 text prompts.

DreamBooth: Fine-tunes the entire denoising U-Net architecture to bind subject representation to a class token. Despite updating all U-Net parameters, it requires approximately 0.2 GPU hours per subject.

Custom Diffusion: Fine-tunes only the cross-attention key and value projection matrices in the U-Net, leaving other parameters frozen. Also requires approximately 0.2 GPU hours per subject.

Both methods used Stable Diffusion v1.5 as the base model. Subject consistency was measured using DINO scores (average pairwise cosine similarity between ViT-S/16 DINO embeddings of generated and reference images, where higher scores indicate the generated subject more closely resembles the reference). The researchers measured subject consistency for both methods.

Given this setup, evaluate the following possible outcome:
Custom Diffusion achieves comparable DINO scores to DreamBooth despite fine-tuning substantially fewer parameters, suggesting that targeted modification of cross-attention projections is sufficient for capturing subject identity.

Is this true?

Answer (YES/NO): NO